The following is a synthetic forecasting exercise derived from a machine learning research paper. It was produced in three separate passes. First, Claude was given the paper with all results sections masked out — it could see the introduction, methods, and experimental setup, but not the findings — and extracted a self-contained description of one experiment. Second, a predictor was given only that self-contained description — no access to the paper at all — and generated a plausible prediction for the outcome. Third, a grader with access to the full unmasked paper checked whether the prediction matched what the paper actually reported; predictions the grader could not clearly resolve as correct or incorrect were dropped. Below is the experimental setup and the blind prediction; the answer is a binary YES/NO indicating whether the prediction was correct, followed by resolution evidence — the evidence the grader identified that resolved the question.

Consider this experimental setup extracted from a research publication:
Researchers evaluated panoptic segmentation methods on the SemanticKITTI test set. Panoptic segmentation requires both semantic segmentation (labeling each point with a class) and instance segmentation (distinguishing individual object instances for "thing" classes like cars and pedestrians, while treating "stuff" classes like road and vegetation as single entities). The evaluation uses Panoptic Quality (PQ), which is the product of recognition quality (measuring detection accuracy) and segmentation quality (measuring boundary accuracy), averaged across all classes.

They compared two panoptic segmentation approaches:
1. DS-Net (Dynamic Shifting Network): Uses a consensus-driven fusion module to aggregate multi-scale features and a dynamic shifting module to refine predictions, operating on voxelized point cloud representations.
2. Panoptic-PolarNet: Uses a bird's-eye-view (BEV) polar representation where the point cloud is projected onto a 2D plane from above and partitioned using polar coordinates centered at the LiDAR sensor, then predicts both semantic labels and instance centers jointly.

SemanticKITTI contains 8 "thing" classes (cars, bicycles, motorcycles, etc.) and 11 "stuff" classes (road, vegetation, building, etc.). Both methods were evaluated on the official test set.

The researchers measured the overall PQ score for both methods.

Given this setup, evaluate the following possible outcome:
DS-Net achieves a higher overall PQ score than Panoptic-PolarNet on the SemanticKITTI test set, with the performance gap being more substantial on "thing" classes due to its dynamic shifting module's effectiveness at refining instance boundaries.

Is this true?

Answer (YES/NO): NO